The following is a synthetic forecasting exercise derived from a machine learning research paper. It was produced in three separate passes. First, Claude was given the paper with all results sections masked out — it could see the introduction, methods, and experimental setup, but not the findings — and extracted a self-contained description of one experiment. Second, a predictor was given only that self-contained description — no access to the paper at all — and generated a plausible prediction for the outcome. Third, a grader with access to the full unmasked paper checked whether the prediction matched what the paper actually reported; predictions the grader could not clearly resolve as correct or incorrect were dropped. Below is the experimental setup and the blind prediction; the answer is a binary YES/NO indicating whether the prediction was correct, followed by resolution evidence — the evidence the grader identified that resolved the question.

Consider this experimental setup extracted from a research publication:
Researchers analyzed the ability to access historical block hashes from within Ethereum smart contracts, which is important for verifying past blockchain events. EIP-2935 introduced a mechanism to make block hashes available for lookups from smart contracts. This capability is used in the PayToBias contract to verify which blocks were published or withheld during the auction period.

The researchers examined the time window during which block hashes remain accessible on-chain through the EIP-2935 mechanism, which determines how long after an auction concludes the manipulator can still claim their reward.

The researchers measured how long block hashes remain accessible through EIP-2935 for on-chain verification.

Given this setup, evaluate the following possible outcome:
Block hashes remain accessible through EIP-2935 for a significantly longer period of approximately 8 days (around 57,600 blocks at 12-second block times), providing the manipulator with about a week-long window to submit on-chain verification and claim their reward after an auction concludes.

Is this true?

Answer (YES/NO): NO